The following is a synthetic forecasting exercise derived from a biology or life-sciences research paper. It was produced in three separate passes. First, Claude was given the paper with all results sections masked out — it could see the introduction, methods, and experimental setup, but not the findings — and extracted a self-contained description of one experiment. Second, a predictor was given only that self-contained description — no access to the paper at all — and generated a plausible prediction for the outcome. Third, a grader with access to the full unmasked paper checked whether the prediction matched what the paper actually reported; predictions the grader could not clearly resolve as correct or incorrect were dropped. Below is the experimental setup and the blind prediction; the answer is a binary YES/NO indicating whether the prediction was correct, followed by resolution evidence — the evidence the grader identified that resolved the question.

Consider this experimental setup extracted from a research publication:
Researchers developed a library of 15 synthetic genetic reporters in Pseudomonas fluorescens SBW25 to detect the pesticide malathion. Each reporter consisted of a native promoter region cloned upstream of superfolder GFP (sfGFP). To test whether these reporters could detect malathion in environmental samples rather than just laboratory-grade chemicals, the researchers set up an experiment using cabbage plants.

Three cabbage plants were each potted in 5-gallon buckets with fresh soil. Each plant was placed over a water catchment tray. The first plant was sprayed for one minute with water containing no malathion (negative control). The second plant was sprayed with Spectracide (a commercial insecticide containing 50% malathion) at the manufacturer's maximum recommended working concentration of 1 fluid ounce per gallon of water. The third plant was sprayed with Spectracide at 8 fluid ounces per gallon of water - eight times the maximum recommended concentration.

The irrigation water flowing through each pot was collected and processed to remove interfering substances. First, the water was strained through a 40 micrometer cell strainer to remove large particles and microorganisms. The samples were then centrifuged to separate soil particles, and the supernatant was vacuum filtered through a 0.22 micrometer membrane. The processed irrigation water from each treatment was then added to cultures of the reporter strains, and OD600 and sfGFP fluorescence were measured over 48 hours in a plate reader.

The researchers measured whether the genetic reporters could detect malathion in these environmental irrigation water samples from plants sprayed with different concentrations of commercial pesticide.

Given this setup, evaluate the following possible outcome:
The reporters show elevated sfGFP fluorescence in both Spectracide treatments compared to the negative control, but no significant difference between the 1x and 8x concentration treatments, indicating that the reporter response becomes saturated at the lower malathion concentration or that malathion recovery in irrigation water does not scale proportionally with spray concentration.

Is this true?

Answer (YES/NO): NO